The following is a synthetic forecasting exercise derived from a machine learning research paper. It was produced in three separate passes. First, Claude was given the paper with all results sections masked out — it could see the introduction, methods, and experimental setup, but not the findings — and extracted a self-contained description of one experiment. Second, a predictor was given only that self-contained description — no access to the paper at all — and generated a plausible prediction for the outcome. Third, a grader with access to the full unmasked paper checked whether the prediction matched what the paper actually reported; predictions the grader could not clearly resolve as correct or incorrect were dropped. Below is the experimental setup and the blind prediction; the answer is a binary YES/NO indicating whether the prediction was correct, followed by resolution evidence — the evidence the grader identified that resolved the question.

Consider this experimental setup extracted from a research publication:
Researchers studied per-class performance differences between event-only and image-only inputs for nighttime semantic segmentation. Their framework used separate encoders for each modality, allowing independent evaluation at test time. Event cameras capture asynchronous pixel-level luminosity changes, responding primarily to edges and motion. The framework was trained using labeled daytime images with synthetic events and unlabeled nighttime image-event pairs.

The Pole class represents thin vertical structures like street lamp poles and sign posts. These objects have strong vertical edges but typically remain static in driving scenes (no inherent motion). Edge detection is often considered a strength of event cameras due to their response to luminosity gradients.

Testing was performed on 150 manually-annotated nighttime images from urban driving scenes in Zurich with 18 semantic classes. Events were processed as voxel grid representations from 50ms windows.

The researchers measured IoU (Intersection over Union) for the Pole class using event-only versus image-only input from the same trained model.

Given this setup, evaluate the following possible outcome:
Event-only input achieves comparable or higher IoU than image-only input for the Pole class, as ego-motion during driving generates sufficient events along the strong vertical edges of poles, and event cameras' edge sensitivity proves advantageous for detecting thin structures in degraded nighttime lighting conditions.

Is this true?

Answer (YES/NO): NO